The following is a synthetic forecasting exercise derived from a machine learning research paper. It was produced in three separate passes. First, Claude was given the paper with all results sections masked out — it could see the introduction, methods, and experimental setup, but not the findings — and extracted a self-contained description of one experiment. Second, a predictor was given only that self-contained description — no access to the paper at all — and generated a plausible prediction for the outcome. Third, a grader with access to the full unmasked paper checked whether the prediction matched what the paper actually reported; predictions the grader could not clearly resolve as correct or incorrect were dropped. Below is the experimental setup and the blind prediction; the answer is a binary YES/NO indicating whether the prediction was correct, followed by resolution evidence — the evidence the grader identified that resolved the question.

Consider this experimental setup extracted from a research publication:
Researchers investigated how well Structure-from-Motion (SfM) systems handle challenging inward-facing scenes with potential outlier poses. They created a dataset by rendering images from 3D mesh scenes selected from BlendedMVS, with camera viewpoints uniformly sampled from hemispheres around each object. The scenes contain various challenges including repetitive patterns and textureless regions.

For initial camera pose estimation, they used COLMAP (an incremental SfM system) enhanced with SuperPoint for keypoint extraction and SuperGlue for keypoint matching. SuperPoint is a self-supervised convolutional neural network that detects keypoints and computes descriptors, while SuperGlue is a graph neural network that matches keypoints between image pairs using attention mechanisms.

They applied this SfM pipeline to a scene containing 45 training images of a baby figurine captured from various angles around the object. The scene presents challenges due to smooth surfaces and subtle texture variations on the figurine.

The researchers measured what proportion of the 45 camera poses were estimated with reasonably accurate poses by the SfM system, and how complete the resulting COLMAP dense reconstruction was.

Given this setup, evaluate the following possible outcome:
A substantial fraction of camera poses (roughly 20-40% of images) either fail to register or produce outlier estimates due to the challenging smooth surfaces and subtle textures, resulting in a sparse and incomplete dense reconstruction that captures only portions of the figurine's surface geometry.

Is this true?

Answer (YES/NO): NO